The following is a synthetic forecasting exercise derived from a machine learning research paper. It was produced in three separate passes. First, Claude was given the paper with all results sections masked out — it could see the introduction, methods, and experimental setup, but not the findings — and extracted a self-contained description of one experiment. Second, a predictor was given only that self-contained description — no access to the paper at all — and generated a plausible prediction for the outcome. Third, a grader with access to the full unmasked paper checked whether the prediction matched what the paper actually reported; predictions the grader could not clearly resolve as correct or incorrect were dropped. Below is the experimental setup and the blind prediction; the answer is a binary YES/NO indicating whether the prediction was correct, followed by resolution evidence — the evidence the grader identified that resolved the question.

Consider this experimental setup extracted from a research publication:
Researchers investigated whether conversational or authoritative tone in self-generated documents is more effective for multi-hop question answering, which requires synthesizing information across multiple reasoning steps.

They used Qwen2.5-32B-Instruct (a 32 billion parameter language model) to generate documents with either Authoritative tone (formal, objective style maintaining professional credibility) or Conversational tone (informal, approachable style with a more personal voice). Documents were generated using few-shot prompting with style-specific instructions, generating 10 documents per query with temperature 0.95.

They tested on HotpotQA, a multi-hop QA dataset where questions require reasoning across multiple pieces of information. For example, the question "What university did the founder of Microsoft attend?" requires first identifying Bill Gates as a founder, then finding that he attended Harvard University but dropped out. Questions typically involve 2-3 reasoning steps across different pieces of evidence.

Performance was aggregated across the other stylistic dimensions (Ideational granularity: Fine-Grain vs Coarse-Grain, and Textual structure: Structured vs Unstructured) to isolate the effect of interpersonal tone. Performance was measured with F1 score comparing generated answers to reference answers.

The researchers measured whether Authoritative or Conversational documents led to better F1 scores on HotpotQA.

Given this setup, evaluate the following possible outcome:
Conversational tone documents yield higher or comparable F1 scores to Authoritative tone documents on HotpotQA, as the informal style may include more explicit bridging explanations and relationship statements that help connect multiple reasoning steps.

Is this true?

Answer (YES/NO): NO